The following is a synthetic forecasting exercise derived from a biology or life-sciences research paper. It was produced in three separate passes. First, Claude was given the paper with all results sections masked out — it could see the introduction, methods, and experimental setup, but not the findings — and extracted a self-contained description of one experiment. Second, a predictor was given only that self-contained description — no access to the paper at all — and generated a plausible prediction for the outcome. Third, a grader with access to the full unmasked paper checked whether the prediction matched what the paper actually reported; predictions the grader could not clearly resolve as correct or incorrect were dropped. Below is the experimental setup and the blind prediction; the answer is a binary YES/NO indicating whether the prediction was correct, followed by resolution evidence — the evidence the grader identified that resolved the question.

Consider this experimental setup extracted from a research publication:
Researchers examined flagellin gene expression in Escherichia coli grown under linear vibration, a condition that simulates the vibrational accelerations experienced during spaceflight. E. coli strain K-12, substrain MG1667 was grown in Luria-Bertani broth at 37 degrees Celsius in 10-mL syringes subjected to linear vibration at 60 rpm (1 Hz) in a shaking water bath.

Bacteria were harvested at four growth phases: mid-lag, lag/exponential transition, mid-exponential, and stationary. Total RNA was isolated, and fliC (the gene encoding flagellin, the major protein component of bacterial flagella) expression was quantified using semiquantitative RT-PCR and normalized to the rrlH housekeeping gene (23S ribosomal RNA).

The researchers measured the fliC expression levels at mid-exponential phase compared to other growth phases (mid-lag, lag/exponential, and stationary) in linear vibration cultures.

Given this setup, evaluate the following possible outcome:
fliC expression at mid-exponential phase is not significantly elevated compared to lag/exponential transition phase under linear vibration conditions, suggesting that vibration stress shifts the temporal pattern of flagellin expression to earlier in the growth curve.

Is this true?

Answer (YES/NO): YES